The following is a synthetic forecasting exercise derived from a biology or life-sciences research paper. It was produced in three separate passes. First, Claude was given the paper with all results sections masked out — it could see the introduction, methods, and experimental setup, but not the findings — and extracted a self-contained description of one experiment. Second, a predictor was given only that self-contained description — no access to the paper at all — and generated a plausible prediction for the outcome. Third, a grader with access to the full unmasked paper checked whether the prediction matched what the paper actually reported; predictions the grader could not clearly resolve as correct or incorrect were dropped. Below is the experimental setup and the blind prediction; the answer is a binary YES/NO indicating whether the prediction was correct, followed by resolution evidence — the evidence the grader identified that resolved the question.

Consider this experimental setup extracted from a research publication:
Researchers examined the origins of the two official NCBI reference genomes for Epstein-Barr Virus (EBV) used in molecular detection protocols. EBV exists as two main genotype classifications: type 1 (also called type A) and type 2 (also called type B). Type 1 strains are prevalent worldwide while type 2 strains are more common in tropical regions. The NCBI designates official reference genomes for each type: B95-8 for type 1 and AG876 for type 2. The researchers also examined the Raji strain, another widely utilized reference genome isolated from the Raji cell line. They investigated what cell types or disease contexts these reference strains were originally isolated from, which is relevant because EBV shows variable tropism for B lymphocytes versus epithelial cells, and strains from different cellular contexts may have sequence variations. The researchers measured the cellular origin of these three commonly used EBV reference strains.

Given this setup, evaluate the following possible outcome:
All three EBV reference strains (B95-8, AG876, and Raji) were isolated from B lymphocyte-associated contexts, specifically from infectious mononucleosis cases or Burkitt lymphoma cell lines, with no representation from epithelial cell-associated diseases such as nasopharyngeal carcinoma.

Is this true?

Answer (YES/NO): YES